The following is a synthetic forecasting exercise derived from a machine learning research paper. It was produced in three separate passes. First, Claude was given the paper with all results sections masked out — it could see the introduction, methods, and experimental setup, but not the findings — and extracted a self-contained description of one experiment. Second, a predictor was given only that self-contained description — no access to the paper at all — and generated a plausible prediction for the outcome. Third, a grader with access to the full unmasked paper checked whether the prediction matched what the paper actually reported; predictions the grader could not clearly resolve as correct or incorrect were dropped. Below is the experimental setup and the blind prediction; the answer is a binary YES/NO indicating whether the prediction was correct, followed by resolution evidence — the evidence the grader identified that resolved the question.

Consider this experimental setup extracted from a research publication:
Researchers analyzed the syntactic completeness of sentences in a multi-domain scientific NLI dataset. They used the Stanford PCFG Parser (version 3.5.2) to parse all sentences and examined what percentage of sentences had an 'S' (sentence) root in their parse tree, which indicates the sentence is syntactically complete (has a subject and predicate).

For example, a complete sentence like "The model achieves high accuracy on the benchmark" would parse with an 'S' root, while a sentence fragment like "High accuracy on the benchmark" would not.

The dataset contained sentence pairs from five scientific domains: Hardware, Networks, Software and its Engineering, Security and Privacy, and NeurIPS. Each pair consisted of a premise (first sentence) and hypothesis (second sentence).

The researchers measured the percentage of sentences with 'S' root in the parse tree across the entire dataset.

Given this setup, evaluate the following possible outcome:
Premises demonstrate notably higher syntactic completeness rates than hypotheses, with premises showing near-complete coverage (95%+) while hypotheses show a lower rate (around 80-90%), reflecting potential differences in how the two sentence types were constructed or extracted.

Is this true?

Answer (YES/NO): NO